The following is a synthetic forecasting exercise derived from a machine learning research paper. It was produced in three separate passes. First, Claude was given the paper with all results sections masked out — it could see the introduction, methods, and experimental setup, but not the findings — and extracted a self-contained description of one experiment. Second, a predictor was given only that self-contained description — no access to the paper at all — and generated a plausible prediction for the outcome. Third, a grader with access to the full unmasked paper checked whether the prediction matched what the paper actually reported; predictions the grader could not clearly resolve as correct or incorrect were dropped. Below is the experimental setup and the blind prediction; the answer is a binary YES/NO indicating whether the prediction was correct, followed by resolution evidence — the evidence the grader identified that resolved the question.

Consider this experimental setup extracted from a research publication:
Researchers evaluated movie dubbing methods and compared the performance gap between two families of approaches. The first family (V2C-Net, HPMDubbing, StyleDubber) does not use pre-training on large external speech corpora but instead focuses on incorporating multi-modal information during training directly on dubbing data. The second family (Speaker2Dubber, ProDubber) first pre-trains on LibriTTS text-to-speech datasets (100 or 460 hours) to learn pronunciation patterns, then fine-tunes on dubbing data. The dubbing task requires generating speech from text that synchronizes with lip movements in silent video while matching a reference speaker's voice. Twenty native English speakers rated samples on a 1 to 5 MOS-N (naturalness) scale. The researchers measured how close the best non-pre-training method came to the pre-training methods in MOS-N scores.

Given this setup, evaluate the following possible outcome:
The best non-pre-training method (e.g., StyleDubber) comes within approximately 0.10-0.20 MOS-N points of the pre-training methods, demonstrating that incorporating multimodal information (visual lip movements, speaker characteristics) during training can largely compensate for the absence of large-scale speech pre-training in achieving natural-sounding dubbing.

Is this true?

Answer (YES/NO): NO